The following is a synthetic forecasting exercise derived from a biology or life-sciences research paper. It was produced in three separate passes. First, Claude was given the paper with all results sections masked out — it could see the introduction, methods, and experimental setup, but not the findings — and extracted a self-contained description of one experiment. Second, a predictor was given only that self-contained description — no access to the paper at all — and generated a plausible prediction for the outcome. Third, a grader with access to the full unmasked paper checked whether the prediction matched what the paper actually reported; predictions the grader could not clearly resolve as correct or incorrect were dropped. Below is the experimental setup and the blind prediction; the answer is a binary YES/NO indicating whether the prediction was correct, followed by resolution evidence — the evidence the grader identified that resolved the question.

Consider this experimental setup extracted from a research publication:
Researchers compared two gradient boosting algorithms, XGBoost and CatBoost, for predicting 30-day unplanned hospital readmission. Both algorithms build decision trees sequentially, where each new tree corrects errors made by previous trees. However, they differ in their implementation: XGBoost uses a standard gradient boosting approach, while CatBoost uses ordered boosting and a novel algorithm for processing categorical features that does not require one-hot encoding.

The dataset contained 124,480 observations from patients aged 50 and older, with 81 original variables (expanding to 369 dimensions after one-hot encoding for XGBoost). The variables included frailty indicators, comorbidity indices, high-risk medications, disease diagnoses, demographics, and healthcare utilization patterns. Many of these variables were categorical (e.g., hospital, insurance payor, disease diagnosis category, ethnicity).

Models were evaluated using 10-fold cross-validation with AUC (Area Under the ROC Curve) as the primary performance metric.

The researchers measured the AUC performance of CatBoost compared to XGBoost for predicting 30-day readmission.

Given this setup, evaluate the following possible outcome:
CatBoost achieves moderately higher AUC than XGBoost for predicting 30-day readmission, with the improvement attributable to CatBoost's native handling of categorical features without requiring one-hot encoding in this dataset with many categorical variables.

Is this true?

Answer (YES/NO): NO